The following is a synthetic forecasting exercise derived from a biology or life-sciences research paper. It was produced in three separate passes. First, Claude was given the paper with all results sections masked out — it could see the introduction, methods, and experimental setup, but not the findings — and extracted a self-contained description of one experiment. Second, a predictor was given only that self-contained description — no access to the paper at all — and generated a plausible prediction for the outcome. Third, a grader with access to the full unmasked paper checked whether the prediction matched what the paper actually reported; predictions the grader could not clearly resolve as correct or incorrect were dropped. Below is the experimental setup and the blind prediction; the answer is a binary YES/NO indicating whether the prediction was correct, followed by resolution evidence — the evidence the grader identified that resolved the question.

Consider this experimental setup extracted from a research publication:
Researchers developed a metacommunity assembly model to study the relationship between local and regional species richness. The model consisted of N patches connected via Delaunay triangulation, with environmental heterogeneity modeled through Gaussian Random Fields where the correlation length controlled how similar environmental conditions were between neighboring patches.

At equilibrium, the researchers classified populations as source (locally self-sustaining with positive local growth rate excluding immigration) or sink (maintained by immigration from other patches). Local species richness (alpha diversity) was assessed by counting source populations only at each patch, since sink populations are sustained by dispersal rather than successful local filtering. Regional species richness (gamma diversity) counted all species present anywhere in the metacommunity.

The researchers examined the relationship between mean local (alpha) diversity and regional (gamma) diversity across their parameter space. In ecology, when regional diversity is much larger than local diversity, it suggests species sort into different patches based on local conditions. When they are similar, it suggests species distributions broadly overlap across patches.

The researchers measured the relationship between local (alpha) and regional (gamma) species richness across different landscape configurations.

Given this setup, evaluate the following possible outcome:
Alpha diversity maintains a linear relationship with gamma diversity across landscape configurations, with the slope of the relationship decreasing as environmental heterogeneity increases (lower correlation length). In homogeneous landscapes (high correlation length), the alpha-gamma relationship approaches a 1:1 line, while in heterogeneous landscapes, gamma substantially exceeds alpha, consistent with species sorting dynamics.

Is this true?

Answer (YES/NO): NO